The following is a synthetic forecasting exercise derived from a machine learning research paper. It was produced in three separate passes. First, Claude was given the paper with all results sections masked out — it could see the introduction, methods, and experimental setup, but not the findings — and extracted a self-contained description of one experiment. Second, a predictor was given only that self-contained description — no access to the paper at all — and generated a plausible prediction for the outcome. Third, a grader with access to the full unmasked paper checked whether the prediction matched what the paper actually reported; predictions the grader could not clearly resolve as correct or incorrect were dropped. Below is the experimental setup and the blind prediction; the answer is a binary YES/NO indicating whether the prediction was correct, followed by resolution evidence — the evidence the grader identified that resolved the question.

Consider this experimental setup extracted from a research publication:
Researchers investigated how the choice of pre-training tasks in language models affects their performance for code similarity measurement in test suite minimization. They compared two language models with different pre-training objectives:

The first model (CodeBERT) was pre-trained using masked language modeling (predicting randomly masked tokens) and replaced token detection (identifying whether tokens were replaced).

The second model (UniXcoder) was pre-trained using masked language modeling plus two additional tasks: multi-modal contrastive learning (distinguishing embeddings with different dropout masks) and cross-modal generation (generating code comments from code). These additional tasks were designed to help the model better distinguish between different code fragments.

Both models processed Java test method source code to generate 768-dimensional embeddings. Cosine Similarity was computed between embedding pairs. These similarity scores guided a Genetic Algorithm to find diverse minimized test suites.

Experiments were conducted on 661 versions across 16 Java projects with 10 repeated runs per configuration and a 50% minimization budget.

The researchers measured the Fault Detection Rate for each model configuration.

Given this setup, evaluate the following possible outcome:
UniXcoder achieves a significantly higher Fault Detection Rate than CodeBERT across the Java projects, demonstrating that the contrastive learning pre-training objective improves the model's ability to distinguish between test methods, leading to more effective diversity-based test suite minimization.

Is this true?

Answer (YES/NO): YES